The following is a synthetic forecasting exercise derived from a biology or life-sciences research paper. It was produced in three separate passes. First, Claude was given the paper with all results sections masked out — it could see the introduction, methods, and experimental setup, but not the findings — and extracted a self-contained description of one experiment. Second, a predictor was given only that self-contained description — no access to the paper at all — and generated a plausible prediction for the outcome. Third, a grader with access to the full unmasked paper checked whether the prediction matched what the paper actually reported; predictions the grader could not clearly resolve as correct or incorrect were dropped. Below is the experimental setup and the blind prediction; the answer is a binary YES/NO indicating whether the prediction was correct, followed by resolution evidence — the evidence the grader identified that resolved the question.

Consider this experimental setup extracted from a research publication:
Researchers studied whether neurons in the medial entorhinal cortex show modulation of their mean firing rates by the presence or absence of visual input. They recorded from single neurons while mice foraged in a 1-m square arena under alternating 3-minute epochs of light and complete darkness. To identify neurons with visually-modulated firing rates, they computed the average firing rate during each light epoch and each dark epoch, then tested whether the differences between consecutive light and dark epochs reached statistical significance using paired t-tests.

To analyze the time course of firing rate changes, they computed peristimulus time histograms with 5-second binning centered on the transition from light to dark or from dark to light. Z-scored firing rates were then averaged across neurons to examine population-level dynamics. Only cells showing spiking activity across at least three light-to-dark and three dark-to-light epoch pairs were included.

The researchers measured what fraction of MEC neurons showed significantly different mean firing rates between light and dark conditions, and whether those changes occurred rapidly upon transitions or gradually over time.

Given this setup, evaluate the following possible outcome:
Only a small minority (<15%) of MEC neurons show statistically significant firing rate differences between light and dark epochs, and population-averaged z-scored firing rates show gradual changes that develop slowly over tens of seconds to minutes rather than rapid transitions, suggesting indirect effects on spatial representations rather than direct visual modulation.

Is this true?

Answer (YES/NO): NO